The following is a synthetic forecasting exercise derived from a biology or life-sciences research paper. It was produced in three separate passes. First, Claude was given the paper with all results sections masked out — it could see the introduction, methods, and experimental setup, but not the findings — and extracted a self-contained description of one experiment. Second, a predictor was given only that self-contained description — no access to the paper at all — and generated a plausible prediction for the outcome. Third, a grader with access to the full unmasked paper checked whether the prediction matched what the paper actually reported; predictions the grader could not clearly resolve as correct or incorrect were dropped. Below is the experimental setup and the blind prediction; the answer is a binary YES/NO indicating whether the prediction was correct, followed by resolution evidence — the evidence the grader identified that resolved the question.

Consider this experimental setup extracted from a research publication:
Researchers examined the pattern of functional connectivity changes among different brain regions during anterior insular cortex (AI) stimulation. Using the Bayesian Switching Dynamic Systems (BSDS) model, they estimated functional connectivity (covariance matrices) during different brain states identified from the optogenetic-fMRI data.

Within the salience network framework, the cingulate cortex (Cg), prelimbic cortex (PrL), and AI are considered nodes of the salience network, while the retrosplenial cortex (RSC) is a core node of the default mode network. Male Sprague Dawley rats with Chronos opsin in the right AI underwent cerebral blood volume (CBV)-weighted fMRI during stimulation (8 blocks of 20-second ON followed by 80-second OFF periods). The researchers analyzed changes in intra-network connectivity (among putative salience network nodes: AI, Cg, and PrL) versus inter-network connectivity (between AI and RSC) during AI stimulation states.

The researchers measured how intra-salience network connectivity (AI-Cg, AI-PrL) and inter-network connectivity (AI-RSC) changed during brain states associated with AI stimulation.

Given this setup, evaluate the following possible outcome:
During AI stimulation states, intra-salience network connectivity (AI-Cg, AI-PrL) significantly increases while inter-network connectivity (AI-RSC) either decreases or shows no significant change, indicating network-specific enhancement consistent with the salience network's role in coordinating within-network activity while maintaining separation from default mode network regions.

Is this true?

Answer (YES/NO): NO